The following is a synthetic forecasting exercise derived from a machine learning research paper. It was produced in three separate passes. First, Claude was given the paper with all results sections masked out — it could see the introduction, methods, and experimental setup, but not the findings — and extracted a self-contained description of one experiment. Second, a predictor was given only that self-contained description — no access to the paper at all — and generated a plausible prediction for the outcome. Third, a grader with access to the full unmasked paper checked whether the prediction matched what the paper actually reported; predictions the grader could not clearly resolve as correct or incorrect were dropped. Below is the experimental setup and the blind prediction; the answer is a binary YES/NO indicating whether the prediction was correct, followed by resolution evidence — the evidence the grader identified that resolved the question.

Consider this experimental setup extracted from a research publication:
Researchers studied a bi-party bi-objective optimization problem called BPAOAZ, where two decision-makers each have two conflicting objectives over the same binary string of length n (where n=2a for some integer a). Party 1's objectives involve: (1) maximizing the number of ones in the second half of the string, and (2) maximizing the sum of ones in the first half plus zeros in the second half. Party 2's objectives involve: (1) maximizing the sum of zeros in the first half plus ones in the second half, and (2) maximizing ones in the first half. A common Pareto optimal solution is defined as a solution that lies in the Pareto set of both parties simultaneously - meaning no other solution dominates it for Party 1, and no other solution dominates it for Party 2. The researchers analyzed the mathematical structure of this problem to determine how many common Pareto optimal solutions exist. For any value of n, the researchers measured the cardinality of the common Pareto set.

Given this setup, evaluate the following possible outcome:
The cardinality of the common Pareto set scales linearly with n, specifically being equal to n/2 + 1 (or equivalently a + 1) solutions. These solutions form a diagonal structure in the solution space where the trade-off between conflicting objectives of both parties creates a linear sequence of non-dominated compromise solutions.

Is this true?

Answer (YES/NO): NO